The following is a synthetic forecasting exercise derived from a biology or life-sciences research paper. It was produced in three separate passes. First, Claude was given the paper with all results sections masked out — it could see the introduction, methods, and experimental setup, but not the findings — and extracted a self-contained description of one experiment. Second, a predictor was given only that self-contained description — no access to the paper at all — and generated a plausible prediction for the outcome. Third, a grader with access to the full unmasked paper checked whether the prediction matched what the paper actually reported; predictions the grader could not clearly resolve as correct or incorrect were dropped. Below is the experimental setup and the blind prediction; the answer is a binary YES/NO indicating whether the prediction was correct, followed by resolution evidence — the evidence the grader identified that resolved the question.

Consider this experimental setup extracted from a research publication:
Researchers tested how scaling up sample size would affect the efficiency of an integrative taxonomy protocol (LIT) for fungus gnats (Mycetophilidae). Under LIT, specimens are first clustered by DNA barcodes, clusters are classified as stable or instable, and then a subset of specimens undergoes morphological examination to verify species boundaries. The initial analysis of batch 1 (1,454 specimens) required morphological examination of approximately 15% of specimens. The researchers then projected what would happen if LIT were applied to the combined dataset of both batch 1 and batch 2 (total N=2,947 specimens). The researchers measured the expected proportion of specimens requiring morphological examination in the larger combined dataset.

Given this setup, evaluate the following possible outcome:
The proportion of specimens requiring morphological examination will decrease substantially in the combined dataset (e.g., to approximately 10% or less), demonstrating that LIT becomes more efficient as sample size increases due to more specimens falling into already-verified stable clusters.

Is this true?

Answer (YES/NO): YES